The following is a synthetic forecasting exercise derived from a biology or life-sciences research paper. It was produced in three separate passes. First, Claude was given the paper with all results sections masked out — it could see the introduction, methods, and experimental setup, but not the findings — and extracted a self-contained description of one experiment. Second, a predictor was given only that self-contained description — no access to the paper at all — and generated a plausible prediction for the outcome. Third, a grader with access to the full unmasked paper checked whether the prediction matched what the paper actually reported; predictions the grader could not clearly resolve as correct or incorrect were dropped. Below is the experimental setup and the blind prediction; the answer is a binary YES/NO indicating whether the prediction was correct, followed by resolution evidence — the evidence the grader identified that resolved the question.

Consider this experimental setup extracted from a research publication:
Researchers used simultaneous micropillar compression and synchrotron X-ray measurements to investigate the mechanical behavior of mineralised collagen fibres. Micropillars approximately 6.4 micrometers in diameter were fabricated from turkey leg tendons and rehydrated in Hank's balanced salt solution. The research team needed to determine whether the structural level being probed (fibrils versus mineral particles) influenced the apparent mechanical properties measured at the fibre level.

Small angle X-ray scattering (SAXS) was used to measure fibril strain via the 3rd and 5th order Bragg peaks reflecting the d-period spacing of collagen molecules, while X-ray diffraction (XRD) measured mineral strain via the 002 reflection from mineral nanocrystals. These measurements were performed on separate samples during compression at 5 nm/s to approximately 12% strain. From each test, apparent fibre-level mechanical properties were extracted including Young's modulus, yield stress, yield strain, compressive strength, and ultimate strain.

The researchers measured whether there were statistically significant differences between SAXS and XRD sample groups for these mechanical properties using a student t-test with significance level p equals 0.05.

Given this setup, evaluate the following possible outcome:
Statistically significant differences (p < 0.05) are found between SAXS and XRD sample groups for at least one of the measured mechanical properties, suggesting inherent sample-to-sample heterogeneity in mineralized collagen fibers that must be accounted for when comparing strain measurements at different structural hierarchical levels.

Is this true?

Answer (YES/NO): NO